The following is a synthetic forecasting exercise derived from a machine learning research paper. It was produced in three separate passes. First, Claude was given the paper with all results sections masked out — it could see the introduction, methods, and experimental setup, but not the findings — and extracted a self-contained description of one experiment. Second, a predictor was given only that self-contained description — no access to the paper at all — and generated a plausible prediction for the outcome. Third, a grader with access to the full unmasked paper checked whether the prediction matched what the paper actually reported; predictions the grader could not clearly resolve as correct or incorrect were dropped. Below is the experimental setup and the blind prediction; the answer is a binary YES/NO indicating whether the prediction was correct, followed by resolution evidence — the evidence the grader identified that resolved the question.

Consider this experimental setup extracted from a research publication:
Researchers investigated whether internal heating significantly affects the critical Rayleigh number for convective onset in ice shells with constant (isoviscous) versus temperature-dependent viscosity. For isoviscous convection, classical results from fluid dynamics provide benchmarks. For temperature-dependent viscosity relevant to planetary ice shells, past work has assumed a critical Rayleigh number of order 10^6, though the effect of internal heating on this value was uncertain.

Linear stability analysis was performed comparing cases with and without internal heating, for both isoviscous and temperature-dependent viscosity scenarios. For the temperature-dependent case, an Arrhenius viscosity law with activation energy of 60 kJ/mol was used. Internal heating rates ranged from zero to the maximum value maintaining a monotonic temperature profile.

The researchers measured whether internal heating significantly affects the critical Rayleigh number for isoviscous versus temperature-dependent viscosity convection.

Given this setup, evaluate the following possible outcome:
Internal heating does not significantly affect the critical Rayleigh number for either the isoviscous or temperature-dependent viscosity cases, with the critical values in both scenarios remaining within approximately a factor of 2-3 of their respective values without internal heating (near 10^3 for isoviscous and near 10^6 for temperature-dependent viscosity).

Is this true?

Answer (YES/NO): NO